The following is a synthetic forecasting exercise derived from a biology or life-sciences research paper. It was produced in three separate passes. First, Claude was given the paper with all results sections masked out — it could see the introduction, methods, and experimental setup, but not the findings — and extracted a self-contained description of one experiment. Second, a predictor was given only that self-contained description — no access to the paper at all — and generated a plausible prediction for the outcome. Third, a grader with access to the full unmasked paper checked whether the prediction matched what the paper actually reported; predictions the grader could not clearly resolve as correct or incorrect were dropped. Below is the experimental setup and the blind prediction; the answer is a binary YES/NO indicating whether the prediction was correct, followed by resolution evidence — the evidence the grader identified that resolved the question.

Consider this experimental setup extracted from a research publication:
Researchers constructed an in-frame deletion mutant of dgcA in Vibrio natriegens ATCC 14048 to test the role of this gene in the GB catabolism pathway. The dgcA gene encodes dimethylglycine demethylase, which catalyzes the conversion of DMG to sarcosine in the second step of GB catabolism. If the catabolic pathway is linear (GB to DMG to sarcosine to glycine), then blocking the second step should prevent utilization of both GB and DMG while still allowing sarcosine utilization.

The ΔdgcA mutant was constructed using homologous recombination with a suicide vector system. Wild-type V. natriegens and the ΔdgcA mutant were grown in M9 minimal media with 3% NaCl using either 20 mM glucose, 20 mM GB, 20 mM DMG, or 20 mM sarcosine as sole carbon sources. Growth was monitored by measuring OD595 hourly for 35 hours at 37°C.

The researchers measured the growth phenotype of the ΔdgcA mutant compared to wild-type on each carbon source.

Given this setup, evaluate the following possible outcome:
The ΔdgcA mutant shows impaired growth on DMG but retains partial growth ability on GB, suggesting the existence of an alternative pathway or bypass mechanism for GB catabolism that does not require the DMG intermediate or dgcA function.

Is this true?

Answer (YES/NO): NO